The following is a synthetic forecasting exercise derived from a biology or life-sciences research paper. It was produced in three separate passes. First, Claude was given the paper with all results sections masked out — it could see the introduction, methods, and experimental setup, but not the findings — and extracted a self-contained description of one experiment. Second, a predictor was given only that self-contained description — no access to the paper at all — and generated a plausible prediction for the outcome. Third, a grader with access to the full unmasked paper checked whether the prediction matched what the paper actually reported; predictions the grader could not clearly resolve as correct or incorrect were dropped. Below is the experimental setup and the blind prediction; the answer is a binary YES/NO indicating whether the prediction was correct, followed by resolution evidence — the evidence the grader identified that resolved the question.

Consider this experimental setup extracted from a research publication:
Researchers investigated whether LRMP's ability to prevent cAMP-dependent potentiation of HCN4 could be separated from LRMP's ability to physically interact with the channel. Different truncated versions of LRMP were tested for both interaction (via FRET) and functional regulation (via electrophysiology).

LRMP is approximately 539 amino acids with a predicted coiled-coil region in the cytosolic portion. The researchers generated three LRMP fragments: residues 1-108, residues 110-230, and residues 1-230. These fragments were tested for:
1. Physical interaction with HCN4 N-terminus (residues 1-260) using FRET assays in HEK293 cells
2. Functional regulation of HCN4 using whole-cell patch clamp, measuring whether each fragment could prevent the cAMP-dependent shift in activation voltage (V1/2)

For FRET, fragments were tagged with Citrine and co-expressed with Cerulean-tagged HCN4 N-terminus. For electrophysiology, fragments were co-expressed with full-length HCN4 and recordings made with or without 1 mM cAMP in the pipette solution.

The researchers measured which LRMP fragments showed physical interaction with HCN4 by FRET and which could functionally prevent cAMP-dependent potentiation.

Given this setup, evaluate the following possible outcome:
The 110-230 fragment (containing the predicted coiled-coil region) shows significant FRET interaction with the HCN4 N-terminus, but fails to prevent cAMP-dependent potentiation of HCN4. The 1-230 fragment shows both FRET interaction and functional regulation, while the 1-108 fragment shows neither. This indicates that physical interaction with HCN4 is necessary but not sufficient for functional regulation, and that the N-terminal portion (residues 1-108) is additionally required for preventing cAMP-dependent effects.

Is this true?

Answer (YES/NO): NO